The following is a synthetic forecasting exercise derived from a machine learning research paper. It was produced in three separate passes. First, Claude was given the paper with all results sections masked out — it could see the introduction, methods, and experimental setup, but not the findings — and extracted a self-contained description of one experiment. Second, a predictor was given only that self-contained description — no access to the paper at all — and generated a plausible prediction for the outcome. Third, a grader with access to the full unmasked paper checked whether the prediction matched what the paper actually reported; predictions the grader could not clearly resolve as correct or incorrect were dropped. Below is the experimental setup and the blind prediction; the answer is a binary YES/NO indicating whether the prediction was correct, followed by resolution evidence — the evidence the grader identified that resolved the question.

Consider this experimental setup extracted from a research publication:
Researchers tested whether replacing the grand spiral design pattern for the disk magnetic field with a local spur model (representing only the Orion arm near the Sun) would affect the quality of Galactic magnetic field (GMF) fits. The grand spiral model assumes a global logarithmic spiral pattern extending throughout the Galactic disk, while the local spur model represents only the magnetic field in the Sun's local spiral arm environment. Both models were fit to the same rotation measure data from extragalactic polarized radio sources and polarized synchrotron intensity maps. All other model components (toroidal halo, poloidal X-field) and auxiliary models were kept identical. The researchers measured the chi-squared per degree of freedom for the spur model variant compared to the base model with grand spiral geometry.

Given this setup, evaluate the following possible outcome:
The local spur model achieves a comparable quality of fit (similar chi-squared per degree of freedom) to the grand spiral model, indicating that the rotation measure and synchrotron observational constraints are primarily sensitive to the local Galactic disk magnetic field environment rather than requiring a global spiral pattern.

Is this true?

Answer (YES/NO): YES